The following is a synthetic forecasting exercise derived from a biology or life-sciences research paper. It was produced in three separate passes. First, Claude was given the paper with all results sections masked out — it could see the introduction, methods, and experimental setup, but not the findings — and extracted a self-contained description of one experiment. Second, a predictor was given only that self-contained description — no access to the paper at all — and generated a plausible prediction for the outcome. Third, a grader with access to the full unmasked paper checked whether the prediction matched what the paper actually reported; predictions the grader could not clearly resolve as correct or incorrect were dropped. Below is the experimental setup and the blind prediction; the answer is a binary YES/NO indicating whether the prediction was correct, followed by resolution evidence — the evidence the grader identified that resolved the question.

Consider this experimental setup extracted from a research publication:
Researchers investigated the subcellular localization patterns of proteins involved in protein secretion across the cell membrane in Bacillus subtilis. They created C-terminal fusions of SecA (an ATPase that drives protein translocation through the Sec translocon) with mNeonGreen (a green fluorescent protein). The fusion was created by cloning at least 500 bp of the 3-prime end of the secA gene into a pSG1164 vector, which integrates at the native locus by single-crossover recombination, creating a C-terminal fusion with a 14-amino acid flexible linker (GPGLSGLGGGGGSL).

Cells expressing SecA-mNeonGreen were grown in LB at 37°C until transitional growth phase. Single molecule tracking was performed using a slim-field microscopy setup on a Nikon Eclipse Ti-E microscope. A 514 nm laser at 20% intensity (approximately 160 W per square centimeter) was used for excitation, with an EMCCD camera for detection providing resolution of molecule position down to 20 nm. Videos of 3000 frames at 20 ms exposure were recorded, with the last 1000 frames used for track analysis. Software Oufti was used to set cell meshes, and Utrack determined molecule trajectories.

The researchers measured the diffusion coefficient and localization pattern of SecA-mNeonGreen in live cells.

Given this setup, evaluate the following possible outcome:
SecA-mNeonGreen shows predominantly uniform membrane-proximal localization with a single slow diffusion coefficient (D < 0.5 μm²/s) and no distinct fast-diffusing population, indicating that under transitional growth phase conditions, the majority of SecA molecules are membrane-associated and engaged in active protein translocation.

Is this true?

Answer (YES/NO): NO